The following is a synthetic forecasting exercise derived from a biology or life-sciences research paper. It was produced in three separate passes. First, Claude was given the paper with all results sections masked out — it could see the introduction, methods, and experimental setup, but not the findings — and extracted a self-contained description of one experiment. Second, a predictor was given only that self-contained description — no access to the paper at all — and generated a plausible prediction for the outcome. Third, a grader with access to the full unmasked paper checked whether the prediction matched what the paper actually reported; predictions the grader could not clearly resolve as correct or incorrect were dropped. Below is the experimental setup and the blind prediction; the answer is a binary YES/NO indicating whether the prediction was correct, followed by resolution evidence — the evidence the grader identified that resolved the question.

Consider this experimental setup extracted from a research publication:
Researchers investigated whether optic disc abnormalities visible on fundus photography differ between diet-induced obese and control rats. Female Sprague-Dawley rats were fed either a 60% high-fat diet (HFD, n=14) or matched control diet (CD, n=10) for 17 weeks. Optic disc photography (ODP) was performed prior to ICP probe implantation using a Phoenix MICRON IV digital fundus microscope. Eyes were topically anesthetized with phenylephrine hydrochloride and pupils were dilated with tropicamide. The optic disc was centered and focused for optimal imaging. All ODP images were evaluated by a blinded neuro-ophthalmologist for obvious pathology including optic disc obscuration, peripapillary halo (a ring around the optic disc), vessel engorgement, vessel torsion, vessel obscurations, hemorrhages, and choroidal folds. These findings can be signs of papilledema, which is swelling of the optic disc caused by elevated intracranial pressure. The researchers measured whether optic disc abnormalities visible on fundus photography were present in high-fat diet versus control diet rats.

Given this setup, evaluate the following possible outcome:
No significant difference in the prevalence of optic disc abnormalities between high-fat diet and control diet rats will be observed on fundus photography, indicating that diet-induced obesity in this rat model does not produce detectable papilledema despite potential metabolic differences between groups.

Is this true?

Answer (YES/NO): YES